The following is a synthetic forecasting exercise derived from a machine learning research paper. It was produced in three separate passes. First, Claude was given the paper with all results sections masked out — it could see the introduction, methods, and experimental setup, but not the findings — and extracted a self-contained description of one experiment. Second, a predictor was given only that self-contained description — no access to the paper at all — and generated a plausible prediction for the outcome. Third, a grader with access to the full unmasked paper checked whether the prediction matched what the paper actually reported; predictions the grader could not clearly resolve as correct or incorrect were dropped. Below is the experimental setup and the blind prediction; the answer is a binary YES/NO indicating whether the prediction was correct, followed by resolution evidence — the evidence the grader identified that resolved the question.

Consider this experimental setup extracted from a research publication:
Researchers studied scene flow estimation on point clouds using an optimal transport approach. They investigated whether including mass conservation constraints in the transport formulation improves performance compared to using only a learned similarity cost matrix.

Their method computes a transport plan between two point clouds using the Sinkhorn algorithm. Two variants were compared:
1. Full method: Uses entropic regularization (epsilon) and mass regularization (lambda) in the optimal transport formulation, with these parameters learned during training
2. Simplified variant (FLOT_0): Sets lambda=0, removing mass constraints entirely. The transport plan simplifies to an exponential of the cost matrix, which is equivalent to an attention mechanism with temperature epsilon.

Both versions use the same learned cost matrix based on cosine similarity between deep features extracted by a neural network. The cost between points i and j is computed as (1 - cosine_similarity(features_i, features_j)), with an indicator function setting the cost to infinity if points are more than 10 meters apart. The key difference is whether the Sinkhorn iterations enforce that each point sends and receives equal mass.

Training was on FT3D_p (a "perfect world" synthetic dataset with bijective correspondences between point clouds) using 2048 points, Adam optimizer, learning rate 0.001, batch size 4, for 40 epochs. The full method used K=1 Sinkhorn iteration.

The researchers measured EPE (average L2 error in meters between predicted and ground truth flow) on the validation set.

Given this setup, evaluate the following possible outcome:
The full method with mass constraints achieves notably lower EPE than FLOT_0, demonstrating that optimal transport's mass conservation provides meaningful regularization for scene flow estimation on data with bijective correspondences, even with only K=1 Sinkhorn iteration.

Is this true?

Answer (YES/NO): YES